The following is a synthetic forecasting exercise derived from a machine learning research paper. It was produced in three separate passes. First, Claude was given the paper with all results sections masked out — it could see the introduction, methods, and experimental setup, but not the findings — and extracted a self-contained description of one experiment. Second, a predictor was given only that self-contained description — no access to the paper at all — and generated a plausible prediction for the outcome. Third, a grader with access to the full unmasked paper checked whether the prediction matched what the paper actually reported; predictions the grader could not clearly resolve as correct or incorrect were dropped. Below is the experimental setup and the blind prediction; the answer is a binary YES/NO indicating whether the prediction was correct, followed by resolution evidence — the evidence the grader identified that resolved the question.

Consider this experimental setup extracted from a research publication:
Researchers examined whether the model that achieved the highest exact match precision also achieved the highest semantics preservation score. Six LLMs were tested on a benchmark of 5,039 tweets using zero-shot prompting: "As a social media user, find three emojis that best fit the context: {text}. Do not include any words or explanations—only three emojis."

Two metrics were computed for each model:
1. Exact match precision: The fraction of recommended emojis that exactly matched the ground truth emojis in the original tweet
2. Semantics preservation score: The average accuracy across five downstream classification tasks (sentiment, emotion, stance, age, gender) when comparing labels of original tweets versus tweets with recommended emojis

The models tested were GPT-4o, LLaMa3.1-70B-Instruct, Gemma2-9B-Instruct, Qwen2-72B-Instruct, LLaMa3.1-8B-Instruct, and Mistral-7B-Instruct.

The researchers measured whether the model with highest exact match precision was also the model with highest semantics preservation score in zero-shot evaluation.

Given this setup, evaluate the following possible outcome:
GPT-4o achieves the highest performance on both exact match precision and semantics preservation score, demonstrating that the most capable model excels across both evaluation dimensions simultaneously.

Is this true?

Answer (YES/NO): NO